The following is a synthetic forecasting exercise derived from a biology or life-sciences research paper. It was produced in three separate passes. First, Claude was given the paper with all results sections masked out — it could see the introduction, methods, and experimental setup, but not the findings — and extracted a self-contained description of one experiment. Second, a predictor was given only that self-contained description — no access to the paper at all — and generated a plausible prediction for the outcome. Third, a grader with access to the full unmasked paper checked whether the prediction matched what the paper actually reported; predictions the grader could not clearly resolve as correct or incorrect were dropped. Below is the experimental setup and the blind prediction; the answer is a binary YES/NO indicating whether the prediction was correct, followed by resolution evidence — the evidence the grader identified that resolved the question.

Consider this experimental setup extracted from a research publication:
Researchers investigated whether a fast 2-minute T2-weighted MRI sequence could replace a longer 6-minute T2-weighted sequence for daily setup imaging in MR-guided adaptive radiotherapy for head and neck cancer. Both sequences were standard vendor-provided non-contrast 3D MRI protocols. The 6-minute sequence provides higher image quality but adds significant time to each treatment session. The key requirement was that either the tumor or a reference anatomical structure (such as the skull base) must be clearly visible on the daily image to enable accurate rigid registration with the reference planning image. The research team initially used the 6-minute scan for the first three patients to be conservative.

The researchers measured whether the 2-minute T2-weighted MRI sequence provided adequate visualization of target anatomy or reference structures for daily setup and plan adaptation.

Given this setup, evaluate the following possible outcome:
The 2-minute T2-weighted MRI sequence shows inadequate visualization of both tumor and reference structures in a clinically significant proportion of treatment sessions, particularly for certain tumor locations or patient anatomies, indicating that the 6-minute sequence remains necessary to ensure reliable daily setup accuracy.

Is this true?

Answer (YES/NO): NO